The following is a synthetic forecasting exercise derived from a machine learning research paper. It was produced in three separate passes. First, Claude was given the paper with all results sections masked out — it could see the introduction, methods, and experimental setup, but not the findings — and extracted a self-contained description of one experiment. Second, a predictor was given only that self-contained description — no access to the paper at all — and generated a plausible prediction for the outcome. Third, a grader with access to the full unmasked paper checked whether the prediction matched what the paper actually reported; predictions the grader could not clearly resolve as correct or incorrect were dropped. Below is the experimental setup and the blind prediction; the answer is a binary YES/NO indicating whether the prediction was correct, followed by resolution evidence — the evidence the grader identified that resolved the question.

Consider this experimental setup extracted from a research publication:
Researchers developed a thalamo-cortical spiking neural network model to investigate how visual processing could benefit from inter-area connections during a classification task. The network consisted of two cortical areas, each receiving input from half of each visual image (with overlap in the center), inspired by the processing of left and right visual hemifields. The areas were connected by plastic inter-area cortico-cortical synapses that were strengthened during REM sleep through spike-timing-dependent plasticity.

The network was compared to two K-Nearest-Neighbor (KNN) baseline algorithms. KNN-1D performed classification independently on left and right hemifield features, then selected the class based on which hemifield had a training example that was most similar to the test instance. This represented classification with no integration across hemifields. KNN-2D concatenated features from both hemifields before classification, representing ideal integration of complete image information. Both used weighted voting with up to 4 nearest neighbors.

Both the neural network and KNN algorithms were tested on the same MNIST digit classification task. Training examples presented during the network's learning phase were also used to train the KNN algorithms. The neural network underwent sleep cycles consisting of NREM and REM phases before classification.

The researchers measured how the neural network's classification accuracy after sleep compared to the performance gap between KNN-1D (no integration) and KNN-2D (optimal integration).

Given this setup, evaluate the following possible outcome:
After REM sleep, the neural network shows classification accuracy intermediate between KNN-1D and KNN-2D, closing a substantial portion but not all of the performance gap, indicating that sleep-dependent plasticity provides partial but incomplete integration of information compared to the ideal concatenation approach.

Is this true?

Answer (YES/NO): NO